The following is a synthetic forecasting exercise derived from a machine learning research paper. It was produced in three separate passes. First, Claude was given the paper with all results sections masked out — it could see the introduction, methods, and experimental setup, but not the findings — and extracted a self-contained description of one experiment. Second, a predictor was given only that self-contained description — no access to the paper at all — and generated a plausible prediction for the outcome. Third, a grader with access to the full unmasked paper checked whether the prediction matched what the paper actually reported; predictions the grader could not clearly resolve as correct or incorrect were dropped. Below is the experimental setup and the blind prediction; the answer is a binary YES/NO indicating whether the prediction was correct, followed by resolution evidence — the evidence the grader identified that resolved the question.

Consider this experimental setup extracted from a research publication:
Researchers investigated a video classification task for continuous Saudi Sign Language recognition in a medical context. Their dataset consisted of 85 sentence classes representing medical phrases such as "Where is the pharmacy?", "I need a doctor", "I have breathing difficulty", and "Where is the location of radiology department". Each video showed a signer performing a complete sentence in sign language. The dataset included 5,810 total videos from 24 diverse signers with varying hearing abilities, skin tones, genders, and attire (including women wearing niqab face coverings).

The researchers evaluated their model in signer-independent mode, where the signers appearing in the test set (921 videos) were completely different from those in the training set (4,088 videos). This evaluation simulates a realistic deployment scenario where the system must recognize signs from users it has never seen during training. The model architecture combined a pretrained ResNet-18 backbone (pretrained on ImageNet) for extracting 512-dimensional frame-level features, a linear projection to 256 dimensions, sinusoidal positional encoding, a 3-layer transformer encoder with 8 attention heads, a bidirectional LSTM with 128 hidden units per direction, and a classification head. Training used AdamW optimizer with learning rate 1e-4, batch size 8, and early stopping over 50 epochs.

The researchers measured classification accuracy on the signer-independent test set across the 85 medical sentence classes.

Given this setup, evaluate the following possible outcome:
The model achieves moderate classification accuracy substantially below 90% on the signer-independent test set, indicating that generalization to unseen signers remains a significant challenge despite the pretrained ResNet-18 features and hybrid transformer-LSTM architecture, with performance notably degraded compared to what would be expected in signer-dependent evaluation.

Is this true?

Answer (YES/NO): YES